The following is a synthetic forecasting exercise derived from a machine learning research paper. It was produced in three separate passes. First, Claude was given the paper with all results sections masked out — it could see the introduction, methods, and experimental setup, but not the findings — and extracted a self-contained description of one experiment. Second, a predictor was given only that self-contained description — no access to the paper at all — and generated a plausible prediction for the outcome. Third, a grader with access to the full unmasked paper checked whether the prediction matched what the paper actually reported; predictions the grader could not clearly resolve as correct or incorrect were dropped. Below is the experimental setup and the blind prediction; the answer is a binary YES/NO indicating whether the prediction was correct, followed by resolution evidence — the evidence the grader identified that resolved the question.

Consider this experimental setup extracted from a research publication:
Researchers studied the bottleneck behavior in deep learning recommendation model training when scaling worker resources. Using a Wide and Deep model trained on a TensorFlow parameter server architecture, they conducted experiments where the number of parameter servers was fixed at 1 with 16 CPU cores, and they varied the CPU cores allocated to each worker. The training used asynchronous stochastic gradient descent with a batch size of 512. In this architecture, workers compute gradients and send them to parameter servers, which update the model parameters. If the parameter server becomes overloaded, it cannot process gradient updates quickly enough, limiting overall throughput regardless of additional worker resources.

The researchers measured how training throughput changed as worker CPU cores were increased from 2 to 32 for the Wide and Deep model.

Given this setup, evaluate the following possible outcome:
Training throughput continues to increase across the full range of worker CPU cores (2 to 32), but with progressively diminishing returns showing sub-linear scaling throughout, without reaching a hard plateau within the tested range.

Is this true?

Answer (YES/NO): NO